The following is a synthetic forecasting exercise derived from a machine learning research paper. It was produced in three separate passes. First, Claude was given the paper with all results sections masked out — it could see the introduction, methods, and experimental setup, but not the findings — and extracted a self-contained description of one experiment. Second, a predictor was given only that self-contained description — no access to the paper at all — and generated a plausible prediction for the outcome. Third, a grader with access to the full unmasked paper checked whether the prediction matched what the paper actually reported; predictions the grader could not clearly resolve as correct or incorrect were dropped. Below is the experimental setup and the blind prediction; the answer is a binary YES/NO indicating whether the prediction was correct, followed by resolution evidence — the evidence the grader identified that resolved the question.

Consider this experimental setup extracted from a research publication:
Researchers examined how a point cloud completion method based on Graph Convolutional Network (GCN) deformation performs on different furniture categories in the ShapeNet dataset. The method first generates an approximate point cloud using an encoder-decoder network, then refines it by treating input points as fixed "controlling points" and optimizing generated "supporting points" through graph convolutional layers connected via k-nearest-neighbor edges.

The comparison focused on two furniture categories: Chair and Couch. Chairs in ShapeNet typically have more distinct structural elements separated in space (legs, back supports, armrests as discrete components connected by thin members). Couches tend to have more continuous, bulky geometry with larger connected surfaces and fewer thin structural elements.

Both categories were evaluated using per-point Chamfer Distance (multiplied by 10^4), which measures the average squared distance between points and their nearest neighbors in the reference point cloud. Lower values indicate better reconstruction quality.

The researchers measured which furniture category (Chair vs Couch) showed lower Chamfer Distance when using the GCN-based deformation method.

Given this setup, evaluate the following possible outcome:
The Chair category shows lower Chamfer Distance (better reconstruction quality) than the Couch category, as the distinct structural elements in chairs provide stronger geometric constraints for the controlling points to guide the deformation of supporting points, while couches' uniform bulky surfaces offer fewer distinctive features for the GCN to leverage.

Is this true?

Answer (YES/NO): YES